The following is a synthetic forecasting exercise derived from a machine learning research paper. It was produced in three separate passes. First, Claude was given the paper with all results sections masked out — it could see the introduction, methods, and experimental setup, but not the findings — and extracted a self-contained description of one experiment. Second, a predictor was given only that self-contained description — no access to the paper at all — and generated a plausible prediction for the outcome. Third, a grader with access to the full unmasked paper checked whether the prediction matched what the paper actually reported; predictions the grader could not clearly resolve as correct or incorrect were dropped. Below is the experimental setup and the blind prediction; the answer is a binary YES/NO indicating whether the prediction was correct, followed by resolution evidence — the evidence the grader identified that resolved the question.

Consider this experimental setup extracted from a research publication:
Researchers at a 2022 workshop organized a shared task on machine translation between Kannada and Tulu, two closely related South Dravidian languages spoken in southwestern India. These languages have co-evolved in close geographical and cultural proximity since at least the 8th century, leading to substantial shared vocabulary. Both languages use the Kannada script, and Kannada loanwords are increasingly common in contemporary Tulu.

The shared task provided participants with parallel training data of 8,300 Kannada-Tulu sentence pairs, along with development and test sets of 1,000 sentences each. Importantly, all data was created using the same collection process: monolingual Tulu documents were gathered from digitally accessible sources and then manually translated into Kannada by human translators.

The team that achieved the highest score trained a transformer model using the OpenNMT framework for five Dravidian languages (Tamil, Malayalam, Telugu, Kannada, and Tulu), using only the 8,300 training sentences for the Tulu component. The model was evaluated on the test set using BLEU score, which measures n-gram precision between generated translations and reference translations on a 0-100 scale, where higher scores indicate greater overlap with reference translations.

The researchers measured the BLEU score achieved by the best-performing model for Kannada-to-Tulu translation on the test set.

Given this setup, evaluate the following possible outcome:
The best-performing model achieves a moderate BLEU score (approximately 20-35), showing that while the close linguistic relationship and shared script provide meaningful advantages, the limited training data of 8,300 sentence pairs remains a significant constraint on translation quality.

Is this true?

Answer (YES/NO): NO